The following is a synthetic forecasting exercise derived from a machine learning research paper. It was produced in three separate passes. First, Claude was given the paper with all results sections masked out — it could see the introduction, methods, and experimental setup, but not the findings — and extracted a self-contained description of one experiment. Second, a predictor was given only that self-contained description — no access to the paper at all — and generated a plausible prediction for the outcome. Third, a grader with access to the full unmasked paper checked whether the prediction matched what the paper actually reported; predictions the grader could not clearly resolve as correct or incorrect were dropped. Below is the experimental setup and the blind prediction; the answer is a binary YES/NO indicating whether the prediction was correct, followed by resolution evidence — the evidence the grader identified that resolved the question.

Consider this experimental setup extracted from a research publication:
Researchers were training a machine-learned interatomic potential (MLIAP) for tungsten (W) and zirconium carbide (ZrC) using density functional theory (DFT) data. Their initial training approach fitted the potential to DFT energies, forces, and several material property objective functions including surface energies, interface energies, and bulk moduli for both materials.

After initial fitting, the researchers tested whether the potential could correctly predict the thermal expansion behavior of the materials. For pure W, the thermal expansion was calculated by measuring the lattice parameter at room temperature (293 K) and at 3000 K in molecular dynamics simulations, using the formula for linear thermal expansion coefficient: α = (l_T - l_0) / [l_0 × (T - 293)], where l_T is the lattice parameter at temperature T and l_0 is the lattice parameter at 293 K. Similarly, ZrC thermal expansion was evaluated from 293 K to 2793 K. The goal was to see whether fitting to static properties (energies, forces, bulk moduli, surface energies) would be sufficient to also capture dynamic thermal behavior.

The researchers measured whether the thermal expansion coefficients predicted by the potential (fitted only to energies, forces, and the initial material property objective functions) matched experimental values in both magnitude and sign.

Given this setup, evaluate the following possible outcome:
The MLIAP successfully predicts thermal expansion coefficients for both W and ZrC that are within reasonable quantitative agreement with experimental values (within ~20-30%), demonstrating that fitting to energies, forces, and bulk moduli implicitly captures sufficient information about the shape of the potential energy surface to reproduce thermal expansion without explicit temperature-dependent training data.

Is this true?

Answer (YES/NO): NO